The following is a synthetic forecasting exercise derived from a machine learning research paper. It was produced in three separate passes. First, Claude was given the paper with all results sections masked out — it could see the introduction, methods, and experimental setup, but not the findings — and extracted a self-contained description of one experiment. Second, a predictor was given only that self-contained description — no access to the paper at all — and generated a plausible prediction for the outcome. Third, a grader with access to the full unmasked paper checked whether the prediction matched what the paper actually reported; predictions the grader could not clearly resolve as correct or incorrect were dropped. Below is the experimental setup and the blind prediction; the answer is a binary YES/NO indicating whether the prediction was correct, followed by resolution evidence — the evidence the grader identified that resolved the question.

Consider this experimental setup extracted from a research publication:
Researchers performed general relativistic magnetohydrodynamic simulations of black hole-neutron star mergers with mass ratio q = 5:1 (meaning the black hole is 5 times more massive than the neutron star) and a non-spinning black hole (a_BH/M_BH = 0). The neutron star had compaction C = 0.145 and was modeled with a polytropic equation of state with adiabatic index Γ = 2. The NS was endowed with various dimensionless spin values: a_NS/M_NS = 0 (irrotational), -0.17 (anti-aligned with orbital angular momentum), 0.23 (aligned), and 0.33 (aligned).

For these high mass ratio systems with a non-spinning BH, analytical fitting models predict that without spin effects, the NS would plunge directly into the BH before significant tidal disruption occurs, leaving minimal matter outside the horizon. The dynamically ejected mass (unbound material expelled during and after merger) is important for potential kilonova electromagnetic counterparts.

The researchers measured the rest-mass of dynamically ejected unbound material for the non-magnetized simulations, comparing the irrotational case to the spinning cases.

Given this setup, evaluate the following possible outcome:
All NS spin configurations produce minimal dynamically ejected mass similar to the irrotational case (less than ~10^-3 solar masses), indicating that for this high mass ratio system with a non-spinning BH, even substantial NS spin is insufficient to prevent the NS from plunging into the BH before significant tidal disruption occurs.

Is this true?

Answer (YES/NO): NO